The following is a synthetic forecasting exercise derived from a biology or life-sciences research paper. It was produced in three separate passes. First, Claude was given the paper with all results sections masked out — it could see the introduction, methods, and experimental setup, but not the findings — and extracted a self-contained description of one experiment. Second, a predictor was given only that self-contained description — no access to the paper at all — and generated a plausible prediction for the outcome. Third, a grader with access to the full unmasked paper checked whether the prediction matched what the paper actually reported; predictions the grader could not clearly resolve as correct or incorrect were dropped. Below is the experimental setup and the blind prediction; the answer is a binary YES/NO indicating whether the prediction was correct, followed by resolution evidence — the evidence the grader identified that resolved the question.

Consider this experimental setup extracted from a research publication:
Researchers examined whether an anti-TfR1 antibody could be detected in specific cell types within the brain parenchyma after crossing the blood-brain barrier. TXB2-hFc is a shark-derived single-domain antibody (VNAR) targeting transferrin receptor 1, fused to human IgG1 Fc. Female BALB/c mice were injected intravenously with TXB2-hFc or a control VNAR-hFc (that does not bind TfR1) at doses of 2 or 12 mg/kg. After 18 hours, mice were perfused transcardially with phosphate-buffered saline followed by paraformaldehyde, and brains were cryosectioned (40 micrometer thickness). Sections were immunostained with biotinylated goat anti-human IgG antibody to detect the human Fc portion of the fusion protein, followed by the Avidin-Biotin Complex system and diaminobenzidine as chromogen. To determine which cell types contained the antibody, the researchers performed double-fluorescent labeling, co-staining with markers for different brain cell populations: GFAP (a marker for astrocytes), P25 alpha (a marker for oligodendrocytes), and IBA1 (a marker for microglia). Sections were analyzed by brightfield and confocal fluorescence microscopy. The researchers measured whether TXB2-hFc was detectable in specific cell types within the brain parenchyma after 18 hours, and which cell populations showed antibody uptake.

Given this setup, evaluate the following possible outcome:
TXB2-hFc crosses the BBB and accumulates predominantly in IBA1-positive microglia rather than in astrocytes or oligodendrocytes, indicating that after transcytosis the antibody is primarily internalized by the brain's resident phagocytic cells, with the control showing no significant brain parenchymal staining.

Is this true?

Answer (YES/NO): NO